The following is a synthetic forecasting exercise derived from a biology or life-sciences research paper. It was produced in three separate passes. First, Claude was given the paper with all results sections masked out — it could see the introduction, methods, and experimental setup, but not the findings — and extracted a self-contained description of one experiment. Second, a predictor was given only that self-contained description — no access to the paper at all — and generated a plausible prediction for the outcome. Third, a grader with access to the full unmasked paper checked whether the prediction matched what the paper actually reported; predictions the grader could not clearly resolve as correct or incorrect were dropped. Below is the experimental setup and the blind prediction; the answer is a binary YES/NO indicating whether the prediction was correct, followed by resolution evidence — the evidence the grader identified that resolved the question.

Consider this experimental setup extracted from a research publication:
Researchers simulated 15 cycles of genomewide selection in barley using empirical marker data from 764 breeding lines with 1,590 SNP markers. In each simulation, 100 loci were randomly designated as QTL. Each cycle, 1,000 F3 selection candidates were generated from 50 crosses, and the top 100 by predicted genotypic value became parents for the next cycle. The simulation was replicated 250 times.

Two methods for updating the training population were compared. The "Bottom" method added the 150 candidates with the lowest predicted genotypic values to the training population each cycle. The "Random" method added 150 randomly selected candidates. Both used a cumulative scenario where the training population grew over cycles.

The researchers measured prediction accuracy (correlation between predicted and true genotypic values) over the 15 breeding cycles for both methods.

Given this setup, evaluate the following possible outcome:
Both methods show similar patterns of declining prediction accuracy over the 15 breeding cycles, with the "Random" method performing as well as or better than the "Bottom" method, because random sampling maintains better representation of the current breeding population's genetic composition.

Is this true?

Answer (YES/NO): YES